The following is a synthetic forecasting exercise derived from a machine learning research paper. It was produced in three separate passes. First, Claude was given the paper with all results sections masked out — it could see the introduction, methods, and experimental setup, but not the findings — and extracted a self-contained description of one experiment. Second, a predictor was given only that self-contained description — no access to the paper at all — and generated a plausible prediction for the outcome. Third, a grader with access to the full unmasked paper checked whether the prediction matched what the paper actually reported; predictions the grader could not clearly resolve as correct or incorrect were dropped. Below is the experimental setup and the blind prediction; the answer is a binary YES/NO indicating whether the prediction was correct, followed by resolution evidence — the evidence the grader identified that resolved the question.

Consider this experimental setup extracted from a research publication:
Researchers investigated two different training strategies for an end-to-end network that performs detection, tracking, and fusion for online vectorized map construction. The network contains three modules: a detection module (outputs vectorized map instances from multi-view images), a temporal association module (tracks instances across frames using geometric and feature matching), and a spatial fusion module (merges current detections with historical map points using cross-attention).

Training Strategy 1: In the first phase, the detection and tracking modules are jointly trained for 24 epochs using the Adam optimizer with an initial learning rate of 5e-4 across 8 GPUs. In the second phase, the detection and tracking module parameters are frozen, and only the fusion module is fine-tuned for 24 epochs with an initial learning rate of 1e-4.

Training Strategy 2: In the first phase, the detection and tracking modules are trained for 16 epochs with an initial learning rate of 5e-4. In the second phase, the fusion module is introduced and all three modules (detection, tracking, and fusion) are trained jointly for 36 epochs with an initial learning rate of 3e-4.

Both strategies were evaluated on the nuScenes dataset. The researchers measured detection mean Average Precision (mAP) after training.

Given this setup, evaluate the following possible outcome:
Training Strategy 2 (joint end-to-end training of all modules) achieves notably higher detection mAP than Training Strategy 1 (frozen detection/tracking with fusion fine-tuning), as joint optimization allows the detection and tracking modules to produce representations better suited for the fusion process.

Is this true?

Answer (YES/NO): YES